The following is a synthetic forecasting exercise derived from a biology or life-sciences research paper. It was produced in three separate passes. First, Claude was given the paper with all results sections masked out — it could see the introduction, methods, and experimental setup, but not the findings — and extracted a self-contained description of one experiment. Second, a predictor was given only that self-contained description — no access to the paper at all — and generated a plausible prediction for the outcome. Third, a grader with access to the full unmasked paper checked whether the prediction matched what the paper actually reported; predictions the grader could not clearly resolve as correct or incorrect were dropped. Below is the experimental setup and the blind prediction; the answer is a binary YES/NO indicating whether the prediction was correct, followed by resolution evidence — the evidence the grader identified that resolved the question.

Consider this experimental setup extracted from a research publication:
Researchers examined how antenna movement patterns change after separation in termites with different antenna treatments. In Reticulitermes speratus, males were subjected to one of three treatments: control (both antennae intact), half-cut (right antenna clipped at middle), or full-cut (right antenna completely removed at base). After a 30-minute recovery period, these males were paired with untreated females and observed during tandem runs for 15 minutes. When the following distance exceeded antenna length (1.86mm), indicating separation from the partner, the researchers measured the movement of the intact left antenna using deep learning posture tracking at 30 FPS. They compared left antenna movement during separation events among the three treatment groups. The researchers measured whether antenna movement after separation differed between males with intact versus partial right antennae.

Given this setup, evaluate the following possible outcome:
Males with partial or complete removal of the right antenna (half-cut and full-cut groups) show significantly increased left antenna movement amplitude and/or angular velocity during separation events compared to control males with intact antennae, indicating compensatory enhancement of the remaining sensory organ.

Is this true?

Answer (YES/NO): YES